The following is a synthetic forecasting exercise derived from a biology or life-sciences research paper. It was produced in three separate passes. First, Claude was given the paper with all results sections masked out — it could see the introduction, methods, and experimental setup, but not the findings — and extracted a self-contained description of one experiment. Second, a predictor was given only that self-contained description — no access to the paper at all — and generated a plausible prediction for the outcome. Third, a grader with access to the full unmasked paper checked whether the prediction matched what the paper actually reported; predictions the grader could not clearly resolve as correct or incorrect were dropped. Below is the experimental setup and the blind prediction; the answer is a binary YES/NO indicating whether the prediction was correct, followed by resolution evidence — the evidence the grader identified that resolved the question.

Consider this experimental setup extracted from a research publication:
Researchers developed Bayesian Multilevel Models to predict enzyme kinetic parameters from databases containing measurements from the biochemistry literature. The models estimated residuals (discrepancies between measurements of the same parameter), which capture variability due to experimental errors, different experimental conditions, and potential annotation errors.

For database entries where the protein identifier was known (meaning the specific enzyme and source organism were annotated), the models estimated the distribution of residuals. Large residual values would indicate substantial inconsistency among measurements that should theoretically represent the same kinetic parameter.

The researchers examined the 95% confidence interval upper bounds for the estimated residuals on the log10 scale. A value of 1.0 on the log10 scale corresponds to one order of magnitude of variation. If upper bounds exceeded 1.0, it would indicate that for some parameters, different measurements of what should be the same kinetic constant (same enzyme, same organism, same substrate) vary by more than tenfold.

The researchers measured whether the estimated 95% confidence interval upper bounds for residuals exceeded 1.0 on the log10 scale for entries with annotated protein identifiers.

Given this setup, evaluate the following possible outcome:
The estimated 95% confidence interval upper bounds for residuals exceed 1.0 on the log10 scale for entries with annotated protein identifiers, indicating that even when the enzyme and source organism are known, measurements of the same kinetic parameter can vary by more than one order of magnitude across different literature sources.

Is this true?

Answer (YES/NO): YES